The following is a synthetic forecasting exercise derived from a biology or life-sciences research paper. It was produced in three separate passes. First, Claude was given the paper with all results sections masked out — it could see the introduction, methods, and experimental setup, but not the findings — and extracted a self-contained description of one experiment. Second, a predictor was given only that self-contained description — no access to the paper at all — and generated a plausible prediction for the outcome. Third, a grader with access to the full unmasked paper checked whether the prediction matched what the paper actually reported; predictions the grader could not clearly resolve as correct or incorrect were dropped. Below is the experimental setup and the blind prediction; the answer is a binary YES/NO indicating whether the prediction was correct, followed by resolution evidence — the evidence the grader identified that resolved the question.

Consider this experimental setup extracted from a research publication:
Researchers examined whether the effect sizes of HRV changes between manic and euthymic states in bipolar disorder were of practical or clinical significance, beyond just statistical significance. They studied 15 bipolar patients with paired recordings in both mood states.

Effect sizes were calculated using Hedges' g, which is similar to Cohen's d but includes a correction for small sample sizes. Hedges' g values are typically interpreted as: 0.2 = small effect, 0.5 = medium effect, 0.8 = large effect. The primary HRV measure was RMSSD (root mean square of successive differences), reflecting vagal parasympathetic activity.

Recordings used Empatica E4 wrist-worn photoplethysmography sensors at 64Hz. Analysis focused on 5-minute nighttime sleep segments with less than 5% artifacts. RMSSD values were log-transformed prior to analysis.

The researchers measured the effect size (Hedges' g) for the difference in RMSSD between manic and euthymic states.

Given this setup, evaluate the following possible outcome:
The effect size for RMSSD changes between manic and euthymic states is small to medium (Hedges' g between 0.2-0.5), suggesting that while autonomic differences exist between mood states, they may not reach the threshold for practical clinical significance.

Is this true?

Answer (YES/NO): NO